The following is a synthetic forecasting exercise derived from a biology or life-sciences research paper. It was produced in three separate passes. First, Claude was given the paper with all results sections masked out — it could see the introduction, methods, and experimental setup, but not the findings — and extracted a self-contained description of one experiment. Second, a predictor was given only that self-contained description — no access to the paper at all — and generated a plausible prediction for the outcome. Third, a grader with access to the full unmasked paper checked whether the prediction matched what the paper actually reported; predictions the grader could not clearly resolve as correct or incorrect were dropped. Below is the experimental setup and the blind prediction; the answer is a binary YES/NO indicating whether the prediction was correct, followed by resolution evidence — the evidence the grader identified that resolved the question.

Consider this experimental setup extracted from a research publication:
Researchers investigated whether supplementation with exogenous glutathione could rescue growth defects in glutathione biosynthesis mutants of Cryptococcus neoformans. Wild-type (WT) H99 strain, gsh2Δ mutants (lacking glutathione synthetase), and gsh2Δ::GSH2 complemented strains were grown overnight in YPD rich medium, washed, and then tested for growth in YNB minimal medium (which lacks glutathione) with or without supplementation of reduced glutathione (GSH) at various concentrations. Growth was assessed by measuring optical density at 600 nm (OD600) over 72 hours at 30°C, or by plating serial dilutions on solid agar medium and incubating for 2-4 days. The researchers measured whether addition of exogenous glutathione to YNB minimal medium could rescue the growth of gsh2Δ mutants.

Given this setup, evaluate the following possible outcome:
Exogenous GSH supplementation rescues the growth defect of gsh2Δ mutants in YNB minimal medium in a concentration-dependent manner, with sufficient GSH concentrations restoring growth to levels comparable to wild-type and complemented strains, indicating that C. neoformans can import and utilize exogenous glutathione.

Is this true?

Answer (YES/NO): YES